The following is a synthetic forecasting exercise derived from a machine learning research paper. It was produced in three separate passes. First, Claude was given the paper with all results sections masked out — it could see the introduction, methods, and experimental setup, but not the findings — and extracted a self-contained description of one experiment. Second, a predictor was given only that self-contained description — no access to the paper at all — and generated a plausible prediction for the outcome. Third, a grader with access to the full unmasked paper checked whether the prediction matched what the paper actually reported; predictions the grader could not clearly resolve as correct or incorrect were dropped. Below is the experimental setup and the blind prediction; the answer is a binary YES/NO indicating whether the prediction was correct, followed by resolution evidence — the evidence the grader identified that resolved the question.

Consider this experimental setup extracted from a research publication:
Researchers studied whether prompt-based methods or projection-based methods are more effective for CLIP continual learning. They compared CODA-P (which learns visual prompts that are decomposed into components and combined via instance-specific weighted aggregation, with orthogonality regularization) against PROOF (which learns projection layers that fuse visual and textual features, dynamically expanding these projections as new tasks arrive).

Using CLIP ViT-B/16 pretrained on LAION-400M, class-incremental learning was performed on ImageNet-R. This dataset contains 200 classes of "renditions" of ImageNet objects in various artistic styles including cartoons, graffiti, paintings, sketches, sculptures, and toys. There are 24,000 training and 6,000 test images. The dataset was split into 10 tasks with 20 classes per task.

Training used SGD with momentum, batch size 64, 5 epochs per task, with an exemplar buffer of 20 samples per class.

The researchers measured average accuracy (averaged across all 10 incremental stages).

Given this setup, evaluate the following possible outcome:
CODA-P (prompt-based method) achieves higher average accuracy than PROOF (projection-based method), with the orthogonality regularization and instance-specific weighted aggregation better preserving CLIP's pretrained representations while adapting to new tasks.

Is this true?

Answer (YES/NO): NO